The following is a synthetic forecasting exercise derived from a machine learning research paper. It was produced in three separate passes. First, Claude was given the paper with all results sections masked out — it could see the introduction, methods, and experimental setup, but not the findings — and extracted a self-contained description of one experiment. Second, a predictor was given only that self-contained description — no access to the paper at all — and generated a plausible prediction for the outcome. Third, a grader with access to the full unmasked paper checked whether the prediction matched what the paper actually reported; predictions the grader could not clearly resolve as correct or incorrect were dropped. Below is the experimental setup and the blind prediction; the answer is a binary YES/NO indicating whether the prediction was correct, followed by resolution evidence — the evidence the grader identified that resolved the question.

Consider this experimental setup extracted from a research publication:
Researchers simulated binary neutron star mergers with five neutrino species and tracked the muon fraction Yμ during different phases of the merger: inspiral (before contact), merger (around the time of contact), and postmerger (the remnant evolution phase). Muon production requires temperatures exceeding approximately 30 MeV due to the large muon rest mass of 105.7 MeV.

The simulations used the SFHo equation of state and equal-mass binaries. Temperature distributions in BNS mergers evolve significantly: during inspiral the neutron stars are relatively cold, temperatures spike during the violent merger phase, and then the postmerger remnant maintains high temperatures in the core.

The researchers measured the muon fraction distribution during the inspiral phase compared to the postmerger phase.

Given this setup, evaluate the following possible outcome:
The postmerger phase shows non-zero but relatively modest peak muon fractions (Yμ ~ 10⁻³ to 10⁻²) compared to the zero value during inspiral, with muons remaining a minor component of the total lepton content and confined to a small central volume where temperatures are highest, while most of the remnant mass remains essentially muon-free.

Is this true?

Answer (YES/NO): NO